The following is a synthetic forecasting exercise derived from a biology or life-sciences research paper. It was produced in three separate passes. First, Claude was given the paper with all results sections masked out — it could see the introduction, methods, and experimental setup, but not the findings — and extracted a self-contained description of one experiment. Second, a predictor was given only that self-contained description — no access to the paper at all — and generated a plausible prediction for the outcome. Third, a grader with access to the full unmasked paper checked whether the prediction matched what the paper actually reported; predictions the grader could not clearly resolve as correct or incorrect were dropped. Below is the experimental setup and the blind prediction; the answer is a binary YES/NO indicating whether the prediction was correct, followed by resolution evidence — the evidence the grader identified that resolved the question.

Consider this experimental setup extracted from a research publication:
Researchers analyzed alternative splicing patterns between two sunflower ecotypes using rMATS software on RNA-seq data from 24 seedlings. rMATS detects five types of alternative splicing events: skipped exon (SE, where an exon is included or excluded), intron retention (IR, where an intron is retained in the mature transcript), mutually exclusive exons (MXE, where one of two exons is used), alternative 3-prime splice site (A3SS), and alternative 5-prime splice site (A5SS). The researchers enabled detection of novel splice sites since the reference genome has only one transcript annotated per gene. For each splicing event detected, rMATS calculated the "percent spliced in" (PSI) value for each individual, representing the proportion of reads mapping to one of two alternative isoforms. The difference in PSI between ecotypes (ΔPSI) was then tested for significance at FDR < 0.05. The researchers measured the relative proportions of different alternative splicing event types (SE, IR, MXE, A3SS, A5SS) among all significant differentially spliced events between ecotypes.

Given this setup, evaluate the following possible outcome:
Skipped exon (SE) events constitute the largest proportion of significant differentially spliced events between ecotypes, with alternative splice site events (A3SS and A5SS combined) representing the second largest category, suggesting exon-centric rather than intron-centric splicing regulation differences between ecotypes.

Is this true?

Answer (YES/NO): NO